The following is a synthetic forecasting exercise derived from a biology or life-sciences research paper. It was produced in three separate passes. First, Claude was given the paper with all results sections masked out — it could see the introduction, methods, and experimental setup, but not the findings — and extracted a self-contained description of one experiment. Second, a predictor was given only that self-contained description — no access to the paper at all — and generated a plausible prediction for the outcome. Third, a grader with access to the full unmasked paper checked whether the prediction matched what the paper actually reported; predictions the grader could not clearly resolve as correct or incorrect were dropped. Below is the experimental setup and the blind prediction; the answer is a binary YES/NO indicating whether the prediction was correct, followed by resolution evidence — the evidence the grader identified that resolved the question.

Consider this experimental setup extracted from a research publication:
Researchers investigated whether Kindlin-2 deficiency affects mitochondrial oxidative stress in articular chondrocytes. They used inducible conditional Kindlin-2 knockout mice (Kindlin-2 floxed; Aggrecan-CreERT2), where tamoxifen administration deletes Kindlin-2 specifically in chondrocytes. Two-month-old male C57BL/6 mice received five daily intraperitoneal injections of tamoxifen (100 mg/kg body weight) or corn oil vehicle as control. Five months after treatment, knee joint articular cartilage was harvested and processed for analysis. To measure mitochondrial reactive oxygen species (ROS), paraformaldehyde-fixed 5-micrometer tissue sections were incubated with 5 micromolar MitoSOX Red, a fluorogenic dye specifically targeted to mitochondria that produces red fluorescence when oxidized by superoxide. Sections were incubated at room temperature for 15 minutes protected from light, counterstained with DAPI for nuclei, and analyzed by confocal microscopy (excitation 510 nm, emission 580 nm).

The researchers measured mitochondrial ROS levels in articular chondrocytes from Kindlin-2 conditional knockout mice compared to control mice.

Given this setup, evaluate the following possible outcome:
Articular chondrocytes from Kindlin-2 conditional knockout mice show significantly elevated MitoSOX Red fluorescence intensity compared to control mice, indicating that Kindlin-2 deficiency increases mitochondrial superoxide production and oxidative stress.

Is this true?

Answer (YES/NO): YES